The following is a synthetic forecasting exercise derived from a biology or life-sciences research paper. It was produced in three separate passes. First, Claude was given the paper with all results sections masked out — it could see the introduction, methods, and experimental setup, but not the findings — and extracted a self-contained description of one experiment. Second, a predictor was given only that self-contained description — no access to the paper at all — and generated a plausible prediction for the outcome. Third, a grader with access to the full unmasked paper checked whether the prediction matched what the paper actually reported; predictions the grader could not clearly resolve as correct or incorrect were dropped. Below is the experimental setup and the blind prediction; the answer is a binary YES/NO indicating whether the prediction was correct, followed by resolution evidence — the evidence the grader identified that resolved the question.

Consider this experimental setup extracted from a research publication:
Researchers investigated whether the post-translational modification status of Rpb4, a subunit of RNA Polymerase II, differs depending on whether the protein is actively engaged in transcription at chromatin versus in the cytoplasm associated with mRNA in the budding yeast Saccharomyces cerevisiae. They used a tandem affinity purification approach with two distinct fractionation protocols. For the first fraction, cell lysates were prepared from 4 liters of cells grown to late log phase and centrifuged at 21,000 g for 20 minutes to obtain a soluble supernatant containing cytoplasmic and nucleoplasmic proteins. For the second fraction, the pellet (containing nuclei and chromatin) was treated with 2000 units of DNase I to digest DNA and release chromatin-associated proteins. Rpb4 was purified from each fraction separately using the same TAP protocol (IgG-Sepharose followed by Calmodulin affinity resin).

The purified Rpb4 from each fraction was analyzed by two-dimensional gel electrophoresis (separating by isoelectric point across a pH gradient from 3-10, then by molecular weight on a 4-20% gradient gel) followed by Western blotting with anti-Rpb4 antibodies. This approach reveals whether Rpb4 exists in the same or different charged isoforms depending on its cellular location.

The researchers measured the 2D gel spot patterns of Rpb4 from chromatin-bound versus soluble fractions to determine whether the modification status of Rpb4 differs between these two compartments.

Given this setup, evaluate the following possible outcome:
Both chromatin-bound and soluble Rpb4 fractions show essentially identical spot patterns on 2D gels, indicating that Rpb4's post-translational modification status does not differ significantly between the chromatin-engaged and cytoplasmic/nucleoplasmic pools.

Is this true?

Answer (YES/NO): NO